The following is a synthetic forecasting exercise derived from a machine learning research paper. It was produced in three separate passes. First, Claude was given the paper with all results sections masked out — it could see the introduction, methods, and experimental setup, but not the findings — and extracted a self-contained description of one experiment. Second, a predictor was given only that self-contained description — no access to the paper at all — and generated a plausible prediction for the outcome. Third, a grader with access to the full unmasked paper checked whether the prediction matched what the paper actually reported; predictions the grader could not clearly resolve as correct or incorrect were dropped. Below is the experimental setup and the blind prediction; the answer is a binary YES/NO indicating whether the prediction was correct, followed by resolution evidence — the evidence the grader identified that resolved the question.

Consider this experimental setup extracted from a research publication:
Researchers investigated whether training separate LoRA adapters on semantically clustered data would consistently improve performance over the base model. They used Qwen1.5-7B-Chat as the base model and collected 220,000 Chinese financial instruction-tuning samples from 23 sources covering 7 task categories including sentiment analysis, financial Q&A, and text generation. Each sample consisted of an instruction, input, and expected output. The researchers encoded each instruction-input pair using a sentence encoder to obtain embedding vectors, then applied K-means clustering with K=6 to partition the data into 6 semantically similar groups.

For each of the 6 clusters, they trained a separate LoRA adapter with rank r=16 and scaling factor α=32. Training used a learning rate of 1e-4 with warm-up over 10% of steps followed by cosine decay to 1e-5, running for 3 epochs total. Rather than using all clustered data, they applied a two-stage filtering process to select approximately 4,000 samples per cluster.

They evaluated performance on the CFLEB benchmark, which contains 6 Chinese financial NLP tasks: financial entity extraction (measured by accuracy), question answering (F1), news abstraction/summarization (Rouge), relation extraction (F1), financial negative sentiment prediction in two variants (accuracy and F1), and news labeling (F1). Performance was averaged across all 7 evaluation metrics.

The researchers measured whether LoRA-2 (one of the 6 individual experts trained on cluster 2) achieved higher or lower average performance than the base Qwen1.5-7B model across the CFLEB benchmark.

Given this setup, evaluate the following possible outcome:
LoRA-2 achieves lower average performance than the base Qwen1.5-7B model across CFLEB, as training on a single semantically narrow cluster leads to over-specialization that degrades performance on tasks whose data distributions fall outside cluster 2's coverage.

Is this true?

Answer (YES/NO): YES